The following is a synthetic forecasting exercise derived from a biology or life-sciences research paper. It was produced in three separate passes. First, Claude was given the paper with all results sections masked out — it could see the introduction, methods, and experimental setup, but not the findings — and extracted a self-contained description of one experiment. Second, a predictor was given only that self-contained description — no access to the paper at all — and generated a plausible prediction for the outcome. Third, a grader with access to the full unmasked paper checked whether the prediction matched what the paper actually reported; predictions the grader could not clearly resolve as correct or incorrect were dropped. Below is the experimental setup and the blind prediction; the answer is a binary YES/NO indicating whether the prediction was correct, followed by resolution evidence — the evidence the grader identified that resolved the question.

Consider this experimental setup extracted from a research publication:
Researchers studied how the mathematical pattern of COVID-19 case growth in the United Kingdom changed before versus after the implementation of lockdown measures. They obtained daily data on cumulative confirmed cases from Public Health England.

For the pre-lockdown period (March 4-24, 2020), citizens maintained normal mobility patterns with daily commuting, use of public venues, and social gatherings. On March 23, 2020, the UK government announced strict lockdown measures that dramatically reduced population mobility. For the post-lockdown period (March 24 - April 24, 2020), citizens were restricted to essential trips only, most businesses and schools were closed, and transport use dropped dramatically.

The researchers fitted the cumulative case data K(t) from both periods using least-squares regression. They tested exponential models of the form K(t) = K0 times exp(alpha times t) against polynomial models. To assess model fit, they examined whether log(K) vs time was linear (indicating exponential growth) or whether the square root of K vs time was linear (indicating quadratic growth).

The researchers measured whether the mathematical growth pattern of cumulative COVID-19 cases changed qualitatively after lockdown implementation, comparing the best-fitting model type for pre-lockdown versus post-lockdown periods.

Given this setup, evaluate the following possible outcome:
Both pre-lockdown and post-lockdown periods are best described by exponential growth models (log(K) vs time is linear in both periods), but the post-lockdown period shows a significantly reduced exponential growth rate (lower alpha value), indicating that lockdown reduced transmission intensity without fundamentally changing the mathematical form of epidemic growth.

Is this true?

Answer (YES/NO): NO